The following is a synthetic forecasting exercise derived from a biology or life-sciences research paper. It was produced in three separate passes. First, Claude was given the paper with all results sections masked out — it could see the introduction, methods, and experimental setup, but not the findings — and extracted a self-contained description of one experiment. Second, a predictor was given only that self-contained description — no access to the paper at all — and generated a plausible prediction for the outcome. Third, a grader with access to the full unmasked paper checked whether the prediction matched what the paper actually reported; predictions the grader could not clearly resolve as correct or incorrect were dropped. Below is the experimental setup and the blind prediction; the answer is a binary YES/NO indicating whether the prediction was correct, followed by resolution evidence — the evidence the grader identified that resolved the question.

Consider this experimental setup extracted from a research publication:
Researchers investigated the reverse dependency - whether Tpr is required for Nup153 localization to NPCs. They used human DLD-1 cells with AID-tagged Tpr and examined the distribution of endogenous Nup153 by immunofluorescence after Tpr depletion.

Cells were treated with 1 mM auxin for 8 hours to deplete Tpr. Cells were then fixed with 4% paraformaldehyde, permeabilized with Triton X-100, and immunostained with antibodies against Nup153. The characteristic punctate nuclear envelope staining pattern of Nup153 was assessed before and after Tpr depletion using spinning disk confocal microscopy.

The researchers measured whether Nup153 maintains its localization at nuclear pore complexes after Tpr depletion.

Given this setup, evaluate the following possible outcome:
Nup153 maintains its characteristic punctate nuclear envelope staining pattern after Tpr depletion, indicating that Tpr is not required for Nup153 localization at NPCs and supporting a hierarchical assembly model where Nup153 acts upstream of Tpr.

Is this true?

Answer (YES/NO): YES